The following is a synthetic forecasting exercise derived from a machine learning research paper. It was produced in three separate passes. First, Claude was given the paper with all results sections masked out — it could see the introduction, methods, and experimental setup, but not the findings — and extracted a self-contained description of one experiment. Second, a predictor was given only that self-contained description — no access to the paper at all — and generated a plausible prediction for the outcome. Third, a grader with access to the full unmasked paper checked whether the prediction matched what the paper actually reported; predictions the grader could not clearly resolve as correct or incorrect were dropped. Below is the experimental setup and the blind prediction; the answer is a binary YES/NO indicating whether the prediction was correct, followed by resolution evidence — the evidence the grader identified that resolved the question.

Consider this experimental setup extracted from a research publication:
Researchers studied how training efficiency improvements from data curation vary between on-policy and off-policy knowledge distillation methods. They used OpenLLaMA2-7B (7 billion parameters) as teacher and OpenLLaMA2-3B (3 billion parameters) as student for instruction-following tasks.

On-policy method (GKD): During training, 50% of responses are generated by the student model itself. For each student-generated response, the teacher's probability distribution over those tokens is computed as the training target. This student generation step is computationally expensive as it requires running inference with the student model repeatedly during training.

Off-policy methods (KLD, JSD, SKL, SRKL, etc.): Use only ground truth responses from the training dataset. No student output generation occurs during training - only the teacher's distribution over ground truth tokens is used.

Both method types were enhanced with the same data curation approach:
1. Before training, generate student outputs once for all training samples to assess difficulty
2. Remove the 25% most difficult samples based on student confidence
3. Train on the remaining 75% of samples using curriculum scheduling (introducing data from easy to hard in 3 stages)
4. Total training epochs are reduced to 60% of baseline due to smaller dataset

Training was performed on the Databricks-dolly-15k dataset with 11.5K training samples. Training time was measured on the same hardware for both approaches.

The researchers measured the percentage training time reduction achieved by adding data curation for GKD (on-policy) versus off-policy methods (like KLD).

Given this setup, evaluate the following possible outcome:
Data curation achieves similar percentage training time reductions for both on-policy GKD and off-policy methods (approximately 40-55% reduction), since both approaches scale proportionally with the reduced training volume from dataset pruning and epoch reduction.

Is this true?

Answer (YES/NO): NO